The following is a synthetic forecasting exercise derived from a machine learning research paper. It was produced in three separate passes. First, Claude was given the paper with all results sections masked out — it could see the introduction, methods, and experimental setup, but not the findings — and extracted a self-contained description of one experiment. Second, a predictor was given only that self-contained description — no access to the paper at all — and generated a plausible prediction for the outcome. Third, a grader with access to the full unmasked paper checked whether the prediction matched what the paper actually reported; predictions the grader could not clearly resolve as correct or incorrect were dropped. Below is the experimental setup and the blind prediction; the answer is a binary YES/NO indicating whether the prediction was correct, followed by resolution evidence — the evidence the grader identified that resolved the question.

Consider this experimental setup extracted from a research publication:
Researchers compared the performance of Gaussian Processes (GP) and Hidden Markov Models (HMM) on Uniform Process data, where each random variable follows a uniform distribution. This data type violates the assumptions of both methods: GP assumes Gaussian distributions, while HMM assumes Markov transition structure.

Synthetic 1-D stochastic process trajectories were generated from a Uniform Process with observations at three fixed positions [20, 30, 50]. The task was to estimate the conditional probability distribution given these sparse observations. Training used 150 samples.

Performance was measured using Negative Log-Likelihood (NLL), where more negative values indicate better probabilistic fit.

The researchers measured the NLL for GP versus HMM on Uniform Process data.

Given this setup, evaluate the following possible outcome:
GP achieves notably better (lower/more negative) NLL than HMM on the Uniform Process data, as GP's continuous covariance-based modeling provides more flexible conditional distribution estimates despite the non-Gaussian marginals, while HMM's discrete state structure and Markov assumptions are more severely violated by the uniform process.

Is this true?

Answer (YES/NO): NO